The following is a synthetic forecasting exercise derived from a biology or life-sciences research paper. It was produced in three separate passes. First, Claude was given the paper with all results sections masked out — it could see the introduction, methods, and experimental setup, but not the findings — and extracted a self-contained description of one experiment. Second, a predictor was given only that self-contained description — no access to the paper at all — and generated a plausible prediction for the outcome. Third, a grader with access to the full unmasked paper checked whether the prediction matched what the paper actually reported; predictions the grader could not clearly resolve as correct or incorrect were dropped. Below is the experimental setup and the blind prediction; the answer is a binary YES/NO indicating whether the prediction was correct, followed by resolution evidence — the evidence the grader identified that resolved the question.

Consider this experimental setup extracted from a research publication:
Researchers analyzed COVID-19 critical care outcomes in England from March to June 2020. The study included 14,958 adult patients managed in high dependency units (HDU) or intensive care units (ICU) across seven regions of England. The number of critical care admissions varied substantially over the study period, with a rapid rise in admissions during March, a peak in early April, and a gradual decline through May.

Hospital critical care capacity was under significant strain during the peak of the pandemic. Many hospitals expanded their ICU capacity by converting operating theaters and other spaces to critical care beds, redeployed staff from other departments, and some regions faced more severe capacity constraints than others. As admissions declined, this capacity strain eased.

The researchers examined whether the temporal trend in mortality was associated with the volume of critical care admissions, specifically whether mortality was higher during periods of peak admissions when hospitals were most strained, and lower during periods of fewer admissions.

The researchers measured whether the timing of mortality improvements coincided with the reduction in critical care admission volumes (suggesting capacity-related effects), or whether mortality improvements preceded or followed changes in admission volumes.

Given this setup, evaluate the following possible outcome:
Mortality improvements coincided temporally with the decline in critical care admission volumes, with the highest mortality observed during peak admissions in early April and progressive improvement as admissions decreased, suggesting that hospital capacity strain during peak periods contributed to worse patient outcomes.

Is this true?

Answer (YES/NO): YES